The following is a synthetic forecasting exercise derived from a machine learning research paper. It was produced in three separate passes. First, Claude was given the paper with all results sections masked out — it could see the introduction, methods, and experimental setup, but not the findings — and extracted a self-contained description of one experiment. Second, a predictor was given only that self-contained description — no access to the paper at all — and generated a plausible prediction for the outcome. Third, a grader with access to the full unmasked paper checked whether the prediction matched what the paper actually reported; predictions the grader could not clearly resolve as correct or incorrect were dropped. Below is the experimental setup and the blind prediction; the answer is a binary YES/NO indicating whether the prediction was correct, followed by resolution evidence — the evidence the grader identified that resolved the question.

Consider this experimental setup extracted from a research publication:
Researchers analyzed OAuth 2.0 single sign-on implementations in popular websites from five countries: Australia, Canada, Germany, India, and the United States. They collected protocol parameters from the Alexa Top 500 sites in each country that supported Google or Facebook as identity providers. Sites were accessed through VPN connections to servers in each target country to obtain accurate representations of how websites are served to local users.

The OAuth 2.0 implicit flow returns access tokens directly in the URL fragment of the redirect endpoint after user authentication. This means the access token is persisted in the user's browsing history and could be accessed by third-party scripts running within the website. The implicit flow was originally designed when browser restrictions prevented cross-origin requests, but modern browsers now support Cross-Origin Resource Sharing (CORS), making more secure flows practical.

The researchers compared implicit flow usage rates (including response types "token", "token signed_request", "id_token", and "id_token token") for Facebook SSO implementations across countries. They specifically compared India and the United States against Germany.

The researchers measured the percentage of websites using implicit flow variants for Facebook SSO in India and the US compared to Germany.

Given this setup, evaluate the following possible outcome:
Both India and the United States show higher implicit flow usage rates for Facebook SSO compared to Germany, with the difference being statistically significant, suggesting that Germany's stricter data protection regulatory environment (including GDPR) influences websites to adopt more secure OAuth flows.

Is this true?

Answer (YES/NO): NO